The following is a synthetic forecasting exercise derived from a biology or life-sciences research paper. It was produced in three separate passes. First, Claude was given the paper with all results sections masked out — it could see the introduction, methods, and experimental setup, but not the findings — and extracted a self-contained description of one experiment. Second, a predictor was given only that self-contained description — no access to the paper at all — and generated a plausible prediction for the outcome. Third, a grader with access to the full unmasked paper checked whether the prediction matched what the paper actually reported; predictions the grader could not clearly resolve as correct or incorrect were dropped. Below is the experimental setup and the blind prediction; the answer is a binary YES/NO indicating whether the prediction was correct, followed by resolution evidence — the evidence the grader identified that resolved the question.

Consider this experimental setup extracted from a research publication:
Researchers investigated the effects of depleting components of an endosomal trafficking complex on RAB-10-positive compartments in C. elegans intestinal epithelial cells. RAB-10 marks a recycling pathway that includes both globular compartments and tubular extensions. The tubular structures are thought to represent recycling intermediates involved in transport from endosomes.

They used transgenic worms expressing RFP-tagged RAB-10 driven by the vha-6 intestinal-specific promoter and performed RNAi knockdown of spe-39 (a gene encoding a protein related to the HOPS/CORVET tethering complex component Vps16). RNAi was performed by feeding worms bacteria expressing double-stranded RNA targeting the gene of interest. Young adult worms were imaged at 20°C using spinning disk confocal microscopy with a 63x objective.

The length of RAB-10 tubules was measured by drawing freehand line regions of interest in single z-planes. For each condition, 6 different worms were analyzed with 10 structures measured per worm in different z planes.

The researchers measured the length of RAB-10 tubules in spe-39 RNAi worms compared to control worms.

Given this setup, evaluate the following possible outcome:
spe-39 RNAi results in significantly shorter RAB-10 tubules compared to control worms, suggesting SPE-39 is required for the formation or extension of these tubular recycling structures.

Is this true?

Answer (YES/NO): NO